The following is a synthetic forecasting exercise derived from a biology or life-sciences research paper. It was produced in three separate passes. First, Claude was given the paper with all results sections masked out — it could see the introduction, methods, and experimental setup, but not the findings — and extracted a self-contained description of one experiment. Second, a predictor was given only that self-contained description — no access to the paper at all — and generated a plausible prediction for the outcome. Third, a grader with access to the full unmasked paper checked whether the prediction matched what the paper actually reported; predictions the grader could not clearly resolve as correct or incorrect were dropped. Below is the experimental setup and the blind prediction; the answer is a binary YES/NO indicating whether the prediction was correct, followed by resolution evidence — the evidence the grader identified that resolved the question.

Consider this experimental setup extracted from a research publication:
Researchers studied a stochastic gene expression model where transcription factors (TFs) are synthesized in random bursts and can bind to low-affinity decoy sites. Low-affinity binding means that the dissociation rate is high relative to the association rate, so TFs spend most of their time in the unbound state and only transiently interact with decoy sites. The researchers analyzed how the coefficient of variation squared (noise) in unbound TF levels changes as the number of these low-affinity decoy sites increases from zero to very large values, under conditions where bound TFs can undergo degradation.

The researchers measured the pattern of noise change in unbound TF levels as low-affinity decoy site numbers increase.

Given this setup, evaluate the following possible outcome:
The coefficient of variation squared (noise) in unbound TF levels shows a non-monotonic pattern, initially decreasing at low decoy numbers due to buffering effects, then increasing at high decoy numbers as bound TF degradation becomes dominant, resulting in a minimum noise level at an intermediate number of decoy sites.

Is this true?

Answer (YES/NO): NO